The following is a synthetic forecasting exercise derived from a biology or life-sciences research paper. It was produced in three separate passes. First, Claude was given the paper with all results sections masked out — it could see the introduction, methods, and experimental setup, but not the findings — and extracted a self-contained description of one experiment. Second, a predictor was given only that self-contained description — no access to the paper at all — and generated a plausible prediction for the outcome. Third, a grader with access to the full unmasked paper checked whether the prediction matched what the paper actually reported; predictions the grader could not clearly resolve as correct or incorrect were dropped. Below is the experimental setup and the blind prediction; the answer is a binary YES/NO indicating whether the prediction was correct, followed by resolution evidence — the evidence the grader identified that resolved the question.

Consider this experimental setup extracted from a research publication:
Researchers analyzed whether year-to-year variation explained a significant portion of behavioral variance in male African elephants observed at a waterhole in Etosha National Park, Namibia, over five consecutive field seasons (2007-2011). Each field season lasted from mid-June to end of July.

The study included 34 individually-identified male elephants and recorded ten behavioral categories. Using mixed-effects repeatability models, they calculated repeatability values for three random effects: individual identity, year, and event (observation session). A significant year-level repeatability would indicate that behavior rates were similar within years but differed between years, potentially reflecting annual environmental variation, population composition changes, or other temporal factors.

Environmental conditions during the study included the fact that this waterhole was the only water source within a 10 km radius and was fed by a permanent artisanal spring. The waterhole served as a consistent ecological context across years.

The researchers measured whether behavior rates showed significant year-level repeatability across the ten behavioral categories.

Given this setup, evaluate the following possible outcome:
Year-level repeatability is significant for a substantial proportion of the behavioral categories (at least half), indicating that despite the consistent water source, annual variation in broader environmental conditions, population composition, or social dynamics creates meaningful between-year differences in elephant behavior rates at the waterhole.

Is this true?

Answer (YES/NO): NO